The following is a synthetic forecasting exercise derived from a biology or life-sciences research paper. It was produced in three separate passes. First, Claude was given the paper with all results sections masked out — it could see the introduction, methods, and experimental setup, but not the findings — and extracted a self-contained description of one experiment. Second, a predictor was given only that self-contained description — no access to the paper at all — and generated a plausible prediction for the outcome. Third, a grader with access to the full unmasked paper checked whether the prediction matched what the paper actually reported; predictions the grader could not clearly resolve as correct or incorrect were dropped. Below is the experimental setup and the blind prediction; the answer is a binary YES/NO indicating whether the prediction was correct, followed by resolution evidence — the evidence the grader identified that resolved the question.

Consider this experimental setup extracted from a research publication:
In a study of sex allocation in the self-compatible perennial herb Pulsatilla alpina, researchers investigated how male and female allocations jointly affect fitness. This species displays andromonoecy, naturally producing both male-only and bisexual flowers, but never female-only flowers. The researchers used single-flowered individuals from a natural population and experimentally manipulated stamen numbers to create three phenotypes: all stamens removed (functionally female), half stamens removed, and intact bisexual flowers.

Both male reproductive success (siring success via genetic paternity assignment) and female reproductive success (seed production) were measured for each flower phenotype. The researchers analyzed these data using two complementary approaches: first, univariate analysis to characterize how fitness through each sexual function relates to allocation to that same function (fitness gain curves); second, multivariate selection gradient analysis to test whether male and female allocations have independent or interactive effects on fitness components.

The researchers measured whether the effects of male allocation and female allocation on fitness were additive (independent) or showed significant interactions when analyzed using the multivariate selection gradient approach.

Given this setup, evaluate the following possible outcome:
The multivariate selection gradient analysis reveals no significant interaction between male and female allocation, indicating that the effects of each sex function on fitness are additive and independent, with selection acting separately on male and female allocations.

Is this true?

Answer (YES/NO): YES